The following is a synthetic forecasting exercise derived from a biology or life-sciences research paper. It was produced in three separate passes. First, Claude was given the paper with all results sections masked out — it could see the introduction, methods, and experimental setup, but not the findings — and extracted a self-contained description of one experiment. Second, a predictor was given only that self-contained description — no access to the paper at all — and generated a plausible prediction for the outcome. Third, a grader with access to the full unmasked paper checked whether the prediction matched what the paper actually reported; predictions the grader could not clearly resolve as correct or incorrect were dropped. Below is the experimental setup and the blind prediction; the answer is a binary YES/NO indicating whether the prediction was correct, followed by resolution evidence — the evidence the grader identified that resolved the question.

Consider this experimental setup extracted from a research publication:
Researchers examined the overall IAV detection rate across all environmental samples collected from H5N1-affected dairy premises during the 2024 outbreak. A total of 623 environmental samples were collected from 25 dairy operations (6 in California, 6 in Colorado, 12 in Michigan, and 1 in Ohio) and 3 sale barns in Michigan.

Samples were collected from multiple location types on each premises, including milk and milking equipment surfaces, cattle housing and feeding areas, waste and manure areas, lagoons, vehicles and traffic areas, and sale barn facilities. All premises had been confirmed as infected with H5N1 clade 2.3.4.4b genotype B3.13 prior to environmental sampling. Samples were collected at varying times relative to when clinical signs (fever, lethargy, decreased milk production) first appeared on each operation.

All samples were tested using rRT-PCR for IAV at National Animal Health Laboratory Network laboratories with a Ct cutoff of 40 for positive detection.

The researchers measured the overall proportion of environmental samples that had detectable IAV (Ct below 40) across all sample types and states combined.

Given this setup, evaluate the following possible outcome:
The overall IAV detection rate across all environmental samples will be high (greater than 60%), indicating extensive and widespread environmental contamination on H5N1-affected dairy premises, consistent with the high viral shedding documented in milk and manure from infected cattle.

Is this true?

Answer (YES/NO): NO